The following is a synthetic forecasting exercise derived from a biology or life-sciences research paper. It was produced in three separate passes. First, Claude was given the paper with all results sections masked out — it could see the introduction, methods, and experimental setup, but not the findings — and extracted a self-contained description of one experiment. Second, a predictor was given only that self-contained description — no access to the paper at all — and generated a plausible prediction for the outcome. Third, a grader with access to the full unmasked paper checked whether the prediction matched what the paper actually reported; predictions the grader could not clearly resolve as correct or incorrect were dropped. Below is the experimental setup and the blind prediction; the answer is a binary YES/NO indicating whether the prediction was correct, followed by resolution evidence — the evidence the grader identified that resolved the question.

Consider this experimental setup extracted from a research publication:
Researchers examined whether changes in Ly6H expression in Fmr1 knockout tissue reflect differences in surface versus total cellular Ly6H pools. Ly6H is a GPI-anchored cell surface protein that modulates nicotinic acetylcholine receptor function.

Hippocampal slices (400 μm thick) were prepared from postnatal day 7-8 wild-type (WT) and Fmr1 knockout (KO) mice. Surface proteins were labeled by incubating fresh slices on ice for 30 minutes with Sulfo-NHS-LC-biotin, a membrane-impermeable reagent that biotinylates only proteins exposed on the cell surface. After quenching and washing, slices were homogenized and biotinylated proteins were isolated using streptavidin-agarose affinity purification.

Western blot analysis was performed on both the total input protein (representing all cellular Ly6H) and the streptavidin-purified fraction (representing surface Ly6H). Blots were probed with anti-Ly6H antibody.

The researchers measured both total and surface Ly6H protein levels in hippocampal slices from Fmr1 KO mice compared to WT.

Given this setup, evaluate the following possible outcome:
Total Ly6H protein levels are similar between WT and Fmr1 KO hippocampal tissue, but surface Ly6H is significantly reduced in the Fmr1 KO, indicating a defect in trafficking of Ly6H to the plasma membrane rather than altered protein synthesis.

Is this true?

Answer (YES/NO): NO